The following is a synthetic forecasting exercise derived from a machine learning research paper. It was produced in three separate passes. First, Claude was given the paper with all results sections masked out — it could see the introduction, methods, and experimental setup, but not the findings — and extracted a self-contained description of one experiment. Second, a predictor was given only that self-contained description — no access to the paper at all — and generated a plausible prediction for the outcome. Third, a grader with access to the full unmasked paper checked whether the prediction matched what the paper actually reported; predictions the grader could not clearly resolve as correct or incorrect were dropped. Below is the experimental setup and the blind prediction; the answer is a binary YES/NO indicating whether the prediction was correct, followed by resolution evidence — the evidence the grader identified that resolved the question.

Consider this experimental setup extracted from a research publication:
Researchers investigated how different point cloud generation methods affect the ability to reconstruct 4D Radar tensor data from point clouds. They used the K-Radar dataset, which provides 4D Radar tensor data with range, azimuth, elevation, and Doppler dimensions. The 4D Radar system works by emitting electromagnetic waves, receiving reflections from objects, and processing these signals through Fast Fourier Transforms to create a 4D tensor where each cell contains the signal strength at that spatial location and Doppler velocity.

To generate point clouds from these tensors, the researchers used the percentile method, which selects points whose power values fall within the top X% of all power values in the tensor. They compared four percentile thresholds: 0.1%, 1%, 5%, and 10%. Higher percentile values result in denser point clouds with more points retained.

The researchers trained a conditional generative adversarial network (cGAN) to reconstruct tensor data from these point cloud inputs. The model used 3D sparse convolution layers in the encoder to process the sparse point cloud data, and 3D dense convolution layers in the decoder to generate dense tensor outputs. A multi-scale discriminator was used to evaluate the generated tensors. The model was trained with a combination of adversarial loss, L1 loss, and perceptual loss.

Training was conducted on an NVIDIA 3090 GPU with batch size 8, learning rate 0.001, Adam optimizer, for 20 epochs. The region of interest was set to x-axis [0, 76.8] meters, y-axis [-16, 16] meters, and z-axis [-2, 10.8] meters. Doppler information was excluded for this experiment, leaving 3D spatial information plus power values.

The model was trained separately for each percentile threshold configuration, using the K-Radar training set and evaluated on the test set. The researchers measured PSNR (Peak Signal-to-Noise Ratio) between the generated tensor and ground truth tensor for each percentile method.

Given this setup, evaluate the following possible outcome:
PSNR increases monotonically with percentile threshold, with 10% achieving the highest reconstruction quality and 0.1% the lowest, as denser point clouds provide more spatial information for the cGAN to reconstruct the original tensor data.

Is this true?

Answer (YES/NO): NO